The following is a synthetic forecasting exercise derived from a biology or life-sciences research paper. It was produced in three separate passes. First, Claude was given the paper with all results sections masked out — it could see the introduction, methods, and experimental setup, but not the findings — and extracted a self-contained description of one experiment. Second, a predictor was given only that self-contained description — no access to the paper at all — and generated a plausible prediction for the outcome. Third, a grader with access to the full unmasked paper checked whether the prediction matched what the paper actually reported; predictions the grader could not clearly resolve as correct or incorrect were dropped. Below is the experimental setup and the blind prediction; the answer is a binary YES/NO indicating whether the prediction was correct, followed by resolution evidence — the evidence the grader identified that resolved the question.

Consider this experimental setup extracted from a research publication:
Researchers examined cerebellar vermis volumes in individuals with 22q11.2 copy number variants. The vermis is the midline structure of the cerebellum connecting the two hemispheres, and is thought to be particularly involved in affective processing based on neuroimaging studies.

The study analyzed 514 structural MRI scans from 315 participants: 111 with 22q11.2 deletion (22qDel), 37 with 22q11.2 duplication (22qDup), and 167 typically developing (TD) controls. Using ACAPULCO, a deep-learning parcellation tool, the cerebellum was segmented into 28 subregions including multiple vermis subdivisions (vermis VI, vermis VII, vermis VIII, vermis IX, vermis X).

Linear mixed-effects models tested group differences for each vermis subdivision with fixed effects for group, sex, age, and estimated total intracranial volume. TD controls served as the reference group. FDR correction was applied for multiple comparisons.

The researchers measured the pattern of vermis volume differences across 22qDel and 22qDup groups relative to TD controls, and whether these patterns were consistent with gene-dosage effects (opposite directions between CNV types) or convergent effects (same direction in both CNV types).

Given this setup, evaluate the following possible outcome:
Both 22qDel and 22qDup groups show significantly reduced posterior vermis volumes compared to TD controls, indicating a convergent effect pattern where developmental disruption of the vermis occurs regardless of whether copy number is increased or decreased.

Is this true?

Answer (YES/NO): YES